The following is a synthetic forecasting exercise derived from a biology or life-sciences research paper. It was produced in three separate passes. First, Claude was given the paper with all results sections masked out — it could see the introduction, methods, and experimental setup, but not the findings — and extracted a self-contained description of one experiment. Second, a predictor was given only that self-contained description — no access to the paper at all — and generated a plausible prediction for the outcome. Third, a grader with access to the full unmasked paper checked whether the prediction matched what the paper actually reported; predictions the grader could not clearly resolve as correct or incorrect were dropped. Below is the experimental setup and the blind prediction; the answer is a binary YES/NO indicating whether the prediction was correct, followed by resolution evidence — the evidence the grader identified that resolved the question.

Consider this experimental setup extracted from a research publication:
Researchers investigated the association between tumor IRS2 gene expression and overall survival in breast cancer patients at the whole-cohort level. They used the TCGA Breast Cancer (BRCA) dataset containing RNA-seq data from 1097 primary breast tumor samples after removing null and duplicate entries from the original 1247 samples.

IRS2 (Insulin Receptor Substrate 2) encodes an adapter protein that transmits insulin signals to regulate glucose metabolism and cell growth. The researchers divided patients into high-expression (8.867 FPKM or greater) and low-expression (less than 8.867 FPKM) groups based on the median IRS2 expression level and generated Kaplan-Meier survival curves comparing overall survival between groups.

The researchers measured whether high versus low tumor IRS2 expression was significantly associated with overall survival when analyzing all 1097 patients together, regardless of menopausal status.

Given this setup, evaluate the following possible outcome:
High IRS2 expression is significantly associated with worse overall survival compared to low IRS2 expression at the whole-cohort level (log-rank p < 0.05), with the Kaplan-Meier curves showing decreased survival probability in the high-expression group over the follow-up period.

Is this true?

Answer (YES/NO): NO